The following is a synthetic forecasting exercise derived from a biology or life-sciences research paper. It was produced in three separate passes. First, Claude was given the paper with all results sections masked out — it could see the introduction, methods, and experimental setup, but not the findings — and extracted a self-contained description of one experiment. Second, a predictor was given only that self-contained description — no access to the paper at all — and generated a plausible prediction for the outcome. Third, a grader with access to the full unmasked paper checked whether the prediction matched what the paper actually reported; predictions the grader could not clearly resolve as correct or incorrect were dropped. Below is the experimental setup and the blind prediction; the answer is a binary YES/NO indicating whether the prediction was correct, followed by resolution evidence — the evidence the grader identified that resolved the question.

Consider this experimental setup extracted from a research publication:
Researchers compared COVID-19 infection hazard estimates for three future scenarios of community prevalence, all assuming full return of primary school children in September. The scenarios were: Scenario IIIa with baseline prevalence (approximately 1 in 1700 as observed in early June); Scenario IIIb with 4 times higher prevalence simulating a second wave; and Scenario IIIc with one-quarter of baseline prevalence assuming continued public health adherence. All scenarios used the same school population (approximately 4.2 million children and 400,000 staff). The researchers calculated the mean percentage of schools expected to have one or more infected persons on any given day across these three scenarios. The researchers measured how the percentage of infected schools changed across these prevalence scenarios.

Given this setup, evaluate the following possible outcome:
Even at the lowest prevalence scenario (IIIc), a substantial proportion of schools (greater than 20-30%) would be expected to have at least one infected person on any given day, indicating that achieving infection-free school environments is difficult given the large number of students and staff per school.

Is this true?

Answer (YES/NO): NO